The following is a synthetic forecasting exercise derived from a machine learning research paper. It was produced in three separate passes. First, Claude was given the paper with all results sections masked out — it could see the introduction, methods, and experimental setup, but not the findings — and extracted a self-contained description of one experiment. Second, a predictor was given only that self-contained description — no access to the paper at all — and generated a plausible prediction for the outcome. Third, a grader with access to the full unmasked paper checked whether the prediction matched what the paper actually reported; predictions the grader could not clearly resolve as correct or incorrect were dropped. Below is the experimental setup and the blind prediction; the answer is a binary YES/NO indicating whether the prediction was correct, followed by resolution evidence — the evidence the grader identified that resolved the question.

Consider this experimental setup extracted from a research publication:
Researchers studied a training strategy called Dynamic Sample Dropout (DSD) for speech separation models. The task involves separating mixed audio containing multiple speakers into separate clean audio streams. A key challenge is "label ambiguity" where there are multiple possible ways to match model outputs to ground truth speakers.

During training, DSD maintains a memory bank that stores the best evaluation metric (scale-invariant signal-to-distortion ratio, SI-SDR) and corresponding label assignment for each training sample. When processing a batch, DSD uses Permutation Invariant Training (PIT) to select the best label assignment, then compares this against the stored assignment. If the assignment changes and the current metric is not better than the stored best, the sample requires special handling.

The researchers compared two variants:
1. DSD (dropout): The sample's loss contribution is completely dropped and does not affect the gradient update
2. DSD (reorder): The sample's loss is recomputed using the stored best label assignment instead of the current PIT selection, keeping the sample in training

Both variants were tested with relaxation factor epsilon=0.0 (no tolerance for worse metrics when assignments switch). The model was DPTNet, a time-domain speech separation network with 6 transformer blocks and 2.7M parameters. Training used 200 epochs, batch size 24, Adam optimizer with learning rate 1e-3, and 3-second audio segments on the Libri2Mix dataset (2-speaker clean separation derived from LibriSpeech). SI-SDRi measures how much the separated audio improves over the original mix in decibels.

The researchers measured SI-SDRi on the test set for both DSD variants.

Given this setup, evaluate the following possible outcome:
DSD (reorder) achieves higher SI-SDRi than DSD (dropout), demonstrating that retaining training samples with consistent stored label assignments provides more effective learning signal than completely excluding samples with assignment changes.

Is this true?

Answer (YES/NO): NO